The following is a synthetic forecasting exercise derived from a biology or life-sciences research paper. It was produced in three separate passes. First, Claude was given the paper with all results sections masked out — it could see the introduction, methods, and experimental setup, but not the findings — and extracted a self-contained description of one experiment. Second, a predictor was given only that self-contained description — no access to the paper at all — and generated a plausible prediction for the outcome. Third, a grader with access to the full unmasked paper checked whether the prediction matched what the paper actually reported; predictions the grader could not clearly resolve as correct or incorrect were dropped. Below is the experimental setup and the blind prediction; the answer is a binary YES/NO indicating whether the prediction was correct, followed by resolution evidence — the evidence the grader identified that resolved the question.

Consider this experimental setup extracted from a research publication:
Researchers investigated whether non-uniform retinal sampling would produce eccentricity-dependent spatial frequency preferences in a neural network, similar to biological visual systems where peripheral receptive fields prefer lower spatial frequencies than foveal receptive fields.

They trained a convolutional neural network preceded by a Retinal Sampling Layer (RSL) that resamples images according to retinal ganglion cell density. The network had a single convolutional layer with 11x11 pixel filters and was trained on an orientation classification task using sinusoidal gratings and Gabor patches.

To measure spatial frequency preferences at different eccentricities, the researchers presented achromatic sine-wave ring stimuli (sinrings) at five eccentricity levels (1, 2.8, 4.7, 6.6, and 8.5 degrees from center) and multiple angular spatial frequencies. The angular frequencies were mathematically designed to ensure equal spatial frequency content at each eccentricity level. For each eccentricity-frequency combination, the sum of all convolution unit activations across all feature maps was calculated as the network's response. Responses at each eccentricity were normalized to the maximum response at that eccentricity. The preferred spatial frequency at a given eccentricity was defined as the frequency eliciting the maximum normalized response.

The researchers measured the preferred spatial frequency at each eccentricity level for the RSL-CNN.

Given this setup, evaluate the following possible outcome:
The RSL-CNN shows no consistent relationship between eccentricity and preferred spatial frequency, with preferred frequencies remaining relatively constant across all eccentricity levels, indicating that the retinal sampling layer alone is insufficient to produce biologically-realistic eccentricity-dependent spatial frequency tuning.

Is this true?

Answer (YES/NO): NO